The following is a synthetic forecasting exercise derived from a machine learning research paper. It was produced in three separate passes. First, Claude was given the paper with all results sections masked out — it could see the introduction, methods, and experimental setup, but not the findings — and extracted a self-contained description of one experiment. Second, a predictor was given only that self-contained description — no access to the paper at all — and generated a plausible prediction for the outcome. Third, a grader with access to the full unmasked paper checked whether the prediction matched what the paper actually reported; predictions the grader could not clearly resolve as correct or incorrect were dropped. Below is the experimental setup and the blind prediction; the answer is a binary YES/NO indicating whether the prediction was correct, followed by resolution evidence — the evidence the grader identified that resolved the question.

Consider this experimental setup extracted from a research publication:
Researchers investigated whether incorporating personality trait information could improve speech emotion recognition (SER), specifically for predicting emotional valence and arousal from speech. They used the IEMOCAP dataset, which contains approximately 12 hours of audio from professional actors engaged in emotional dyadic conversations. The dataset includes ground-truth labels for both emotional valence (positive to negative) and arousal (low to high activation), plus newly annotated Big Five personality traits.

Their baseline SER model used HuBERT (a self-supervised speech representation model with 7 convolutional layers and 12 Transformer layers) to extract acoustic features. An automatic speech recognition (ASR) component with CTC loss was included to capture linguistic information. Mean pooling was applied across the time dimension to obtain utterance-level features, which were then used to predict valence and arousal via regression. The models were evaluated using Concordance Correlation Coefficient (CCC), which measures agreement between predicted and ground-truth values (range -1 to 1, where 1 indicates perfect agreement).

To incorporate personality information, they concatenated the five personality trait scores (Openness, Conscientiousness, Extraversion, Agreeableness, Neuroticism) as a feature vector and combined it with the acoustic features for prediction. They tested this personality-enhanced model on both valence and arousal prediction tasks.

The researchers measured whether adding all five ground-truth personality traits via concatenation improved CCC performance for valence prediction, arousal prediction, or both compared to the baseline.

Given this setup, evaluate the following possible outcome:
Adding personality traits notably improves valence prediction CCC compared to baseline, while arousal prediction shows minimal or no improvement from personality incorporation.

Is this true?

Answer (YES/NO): YES